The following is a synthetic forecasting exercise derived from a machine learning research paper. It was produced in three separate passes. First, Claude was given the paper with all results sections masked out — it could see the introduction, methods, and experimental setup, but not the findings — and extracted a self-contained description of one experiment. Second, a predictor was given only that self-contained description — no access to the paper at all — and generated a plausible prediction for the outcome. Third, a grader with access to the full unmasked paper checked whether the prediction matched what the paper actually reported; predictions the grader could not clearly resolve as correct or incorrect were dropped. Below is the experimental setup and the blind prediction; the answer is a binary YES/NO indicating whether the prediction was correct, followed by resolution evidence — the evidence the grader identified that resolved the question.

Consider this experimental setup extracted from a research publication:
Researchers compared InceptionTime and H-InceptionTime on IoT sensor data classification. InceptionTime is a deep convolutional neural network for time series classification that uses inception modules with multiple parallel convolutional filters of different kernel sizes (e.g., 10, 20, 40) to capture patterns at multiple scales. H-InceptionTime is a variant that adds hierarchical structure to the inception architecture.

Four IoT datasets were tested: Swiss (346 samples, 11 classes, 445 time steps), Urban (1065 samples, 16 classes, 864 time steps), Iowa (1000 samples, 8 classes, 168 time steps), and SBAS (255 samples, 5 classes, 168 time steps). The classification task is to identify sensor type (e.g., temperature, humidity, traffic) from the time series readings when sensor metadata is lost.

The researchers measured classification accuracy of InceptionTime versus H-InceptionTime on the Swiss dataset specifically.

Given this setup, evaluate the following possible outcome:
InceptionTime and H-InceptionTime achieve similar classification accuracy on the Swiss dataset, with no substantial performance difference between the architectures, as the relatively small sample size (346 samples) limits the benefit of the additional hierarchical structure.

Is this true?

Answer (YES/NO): NO